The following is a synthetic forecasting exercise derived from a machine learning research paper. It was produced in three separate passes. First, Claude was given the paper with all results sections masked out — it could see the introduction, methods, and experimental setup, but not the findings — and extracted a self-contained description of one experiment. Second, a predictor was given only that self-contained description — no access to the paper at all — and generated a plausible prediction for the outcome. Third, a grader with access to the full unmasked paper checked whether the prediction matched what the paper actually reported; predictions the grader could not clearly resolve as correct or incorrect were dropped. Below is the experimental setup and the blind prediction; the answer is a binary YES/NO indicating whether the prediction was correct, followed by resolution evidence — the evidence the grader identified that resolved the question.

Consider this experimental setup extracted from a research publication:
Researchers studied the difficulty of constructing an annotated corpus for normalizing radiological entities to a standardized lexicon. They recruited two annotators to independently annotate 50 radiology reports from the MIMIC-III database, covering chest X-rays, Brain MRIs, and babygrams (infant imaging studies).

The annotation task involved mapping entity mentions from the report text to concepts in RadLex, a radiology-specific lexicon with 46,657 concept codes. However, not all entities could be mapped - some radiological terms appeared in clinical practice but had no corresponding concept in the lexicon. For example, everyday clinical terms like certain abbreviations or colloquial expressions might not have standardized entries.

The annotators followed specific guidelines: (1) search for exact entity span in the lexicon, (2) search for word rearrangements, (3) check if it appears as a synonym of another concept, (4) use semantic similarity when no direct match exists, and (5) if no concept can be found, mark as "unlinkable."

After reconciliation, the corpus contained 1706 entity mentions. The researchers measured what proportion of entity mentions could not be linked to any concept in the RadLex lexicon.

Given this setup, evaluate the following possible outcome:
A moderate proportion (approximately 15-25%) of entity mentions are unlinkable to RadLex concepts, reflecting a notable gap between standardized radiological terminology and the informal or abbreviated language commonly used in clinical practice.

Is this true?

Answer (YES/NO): NO